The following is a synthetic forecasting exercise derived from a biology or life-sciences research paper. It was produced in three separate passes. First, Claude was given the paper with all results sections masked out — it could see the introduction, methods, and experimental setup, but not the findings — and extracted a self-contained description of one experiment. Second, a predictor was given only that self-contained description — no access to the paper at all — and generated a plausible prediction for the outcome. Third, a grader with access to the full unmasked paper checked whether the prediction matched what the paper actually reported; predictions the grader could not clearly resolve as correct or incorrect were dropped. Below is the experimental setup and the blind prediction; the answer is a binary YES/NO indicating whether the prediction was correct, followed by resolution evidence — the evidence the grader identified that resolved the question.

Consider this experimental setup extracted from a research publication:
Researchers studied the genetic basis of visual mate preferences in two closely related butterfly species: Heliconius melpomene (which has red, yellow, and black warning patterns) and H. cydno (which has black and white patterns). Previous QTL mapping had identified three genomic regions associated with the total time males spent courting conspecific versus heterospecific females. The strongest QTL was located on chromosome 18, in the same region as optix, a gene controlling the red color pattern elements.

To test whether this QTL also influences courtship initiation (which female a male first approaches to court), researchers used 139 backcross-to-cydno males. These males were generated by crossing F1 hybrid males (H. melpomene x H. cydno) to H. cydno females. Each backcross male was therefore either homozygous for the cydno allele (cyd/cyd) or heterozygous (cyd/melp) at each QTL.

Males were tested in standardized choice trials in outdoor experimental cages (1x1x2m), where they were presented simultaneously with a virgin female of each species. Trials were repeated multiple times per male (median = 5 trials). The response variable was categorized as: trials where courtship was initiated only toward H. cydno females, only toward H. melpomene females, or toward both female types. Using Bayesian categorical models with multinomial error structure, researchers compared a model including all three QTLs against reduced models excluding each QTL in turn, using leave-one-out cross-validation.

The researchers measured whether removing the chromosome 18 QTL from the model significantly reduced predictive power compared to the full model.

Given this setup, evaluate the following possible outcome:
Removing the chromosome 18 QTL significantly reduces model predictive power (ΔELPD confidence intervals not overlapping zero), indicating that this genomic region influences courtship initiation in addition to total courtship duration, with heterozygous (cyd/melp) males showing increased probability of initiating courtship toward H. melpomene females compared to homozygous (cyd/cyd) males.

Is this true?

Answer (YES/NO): YES